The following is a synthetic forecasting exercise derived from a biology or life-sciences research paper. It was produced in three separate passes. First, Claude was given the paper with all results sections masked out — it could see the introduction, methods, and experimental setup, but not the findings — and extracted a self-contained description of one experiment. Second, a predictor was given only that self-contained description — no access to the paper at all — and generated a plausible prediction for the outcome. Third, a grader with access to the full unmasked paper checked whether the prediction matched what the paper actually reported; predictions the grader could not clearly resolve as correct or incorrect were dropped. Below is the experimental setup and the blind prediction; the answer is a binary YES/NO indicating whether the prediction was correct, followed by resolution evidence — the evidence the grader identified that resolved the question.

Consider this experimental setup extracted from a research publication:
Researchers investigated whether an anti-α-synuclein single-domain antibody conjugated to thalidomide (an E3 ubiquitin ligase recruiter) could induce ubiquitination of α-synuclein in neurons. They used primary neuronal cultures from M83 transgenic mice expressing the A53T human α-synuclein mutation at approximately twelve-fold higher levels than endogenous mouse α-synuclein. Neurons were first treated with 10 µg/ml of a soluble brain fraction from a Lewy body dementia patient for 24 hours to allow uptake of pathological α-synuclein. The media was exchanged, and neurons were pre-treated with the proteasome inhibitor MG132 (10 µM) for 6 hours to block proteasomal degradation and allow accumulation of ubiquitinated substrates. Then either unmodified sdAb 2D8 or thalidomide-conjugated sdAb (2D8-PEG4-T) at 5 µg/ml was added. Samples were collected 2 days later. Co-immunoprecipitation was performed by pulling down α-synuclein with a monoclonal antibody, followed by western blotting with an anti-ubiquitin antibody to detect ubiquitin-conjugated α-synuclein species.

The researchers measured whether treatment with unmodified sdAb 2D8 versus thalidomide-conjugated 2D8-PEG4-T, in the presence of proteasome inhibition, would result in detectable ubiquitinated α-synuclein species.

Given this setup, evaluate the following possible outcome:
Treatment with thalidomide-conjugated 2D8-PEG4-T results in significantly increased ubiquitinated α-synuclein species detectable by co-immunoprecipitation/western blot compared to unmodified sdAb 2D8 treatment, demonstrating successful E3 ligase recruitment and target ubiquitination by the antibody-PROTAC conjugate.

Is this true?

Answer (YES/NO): YES